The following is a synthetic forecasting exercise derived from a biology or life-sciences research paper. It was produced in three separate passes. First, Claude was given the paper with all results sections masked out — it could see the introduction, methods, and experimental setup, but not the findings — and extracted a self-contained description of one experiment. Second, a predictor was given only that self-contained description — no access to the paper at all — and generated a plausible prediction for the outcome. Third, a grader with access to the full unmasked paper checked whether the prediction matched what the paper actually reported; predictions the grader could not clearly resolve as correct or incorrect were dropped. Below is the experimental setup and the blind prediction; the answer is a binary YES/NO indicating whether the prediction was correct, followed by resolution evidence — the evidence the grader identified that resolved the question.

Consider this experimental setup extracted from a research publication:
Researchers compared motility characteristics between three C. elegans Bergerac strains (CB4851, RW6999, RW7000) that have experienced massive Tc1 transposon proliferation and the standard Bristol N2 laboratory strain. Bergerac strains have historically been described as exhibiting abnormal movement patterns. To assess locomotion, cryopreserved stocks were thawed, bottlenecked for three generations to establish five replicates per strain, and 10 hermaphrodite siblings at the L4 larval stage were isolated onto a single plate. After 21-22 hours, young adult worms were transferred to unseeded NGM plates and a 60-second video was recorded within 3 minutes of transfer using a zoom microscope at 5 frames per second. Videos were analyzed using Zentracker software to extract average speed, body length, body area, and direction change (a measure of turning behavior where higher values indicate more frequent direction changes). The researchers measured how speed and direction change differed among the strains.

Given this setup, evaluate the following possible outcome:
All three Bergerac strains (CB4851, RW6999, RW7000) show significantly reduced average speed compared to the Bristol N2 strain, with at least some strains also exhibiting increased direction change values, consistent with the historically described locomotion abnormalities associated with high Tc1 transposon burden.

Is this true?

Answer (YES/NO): NO